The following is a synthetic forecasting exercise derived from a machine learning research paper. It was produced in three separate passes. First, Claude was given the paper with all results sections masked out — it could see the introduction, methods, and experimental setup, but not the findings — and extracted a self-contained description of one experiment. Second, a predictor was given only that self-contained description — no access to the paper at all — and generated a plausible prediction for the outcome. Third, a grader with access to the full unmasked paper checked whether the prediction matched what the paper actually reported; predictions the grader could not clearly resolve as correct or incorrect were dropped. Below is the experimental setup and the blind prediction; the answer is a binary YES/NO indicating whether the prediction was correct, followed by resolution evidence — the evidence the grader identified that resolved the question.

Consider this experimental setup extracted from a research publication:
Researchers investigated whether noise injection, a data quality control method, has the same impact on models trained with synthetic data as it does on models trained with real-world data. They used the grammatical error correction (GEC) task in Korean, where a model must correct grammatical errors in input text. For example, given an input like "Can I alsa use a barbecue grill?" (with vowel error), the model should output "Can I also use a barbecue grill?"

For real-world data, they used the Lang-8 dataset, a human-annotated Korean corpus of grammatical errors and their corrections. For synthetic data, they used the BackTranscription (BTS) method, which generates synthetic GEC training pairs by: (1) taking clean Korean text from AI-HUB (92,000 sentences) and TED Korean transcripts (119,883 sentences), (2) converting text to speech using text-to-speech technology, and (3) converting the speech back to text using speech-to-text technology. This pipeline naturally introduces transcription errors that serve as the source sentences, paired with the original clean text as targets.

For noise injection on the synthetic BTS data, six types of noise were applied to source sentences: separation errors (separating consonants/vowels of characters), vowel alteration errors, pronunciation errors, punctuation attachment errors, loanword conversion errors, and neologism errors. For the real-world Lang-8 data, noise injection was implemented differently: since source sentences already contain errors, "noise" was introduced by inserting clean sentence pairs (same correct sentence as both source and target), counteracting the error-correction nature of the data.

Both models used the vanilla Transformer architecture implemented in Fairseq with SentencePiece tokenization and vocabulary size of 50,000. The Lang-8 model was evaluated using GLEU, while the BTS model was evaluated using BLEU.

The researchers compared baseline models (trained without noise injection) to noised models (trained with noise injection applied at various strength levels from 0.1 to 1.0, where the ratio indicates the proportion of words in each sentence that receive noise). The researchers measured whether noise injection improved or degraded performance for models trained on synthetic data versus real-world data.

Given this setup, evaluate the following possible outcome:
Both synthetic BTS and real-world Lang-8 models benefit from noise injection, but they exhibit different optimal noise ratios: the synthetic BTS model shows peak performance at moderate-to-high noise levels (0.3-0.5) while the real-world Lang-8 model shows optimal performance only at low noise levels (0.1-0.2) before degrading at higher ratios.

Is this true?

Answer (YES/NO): NO